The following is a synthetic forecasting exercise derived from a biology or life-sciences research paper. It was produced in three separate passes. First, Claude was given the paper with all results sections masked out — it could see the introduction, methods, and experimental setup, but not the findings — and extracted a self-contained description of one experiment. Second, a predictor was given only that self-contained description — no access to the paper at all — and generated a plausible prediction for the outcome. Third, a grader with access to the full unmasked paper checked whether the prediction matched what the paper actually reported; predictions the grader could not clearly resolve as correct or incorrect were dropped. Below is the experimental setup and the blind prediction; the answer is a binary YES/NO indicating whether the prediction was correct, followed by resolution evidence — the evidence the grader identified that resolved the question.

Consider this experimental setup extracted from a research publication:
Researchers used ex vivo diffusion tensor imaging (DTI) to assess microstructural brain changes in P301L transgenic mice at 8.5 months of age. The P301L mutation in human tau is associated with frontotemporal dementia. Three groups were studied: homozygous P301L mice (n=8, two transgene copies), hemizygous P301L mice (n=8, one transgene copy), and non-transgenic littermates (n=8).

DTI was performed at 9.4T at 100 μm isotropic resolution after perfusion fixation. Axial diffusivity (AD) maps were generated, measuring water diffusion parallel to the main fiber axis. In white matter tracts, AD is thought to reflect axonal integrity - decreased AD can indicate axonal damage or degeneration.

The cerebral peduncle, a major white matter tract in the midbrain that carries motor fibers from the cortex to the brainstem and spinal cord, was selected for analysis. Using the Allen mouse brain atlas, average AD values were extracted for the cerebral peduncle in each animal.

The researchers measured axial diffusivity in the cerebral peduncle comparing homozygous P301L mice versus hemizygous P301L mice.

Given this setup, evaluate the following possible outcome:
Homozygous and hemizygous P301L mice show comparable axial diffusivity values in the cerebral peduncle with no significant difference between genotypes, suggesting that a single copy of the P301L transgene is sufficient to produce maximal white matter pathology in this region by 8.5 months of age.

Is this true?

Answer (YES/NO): NO